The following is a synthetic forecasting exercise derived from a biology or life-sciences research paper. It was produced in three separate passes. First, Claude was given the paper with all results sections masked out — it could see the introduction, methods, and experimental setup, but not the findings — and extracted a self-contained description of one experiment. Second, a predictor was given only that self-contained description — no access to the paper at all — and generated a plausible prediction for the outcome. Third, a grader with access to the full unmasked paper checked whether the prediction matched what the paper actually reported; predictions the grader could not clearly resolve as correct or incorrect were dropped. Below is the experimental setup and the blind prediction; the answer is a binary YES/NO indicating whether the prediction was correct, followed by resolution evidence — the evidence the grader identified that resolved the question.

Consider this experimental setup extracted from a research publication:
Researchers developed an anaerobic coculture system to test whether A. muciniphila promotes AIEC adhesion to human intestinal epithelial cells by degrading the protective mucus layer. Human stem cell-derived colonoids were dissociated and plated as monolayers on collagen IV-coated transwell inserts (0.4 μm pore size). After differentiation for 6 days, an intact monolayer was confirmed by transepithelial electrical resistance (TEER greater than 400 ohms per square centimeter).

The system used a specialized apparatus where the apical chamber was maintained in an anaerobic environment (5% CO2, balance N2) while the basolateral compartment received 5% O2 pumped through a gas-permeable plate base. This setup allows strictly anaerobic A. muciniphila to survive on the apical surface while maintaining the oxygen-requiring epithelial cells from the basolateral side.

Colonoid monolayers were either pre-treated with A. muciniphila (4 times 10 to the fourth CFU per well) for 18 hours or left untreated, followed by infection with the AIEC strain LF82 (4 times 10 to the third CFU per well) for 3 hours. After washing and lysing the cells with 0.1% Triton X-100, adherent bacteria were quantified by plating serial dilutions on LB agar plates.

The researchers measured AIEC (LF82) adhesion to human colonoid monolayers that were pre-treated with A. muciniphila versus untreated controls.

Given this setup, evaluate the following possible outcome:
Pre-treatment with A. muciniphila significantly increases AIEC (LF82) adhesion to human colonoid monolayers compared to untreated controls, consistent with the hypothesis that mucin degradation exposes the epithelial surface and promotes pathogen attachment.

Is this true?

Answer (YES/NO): YES